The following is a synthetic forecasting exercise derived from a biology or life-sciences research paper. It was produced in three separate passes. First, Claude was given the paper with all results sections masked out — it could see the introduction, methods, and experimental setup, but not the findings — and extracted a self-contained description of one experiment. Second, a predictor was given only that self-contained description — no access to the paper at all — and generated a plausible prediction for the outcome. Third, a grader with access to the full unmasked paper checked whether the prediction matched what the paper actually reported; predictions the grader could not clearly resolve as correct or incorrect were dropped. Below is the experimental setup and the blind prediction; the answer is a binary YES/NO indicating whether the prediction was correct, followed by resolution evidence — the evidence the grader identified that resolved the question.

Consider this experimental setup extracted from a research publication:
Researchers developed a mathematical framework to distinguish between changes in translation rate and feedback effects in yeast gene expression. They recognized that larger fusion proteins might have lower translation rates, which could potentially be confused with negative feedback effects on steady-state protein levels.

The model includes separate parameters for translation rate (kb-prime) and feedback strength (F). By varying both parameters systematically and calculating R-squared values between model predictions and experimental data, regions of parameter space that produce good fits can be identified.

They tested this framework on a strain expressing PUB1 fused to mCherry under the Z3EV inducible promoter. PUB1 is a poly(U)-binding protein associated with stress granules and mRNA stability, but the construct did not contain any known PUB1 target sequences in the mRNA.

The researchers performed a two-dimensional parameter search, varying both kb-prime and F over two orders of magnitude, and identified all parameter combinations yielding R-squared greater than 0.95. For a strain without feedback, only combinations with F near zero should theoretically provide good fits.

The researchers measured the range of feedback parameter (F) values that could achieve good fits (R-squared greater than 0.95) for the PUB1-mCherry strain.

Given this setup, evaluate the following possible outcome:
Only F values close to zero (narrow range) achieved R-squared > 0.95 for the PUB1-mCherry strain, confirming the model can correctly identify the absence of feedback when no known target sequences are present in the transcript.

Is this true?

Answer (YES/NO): NO